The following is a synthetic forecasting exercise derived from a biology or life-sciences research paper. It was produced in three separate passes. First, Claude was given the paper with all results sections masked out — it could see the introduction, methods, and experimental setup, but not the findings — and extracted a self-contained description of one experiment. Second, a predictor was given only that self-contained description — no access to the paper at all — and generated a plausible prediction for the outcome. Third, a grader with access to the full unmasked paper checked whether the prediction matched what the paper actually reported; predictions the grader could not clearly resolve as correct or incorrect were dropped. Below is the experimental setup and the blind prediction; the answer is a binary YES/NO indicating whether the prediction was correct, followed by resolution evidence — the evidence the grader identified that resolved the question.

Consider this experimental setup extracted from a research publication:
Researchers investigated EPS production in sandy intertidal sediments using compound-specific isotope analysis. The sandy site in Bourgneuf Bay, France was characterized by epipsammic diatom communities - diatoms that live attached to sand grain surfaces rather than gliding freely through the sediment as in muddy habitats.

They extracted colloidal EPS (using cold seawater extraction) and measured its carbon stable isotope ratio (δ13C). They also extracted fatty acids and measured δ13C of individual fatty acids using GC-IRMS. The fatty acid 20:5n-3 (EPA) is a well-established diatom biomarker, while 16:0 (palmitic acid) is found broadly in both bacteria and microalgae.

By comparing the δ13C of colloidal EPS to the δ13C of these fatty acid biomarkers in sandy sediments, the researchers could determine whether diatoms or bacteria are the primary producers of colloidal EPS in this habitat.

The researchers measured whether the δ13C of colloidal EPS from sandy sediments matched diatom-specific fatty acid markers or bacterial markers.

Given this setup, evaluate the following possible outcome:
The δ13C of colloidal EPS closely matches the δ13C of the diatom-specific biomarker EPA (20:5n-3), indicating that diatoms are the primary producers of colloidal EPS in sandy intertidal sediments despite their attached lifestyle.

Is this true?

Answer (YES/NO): YES